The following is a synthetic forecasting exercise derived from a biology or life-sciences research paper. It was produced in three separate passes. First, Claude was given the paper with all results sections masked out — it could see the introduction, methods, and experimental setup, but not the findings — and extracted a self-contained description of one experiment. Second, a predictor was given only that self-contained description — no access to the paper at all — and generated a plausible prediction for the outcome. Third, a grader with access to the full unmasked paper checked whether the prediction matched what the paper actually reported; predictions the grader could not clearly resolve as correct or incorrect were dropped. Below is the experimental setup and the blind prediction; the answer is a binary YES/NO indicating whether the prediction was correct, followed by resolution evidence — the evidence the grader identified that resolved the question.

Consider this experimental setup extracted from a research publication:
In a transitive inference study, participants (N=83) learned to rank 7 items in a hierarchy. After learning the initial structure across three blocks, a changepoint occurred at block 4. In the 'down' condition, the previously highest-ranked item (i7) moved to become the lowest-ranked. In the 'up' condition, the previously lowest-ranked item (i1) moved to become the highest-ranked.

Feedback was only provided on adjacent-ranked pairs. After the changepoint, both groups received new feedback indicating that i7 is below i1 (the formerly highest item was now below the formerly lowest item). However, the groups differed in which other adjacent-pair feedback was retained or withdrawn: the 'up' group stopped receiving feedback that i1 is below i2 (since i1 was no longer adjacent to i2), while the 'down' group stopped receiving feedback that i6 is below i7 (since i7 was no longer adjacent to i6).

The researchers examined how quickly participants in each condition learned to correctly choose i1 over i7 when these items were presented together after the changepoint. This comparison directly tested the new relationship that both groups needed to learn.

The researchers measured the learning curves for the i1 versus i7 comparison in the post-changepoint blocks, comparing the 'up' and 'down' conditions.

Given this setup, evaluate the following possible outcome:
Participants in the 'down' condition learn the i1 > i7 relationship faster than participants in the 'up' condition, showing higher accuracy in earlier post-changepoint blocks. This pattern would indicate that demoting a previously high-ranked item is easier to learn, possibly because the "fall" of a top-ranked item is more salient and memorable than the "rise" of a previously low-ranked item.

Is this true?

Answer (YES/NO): NO